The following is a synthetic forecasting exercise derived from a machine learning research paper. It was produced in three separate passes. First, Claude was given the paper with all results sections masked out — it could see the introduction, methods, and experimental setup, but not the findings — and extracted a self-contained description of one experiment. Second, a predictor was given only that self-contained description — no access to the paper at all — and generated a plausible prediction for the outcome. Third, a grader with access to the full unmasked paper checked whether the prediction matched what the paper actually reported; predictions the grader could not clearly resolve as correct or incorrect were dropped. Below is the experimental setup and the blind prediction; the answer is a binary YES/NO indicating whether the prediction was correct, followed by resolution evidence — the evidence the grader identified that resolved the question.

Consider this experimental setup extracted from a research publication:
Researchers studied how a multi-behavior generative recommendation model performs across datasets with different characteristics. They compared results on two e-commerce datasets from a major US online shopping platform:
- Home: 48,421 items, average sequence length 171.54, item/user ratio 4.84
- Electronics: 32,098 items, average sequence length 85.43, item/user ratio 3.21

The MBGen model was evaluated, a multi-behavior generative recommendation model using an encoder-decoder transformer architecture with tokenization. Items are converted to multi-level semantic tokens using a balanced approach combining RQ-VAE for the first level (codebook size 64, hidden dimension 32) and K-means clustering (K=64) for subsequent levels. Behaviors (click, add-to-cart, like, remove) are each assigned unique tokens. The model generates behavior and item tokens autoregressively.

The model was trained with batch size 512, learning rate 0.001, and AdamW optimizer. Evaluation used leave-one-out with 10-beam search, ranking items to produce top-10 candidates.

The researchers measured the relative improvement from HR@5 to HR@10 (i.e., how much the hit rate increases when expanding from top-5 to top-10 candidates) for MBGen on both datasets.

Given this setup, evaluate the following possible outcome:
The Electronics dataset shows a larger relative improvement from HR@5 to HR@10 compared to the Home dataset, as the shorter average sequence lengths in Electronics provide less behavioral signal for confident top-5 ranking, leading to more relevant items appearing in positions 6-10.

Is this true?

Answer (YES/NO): NO